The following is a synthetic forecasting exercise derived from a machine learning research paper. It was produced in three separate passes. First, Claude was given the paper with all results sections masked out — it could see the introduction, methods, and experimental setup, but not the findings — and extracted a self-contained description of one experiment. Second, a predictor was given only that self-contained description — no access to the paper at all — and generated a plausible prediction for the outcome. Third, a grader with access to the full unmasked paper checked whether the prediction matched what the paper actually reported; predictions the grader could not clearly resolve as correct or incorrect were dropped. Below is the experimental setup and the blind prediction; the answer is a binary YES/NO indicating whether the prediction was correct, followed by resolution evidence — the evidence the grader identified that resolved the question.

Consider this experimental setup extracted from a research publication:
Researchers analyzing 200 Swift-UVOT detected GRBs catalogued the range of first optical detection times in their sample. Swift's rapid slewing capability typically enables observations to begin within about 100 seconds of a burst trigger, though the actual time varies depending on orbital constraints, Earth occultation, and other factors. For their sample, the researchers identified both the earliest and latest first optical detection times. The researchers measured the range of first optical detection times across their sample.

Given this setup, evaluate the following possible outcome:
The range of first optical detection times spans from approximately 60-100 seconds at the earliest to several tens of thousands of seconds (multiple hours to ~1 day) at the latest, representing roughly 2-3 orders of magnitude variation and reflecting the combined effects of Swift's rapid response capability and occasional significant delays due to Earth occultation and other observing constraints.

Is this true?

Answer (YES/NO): NO